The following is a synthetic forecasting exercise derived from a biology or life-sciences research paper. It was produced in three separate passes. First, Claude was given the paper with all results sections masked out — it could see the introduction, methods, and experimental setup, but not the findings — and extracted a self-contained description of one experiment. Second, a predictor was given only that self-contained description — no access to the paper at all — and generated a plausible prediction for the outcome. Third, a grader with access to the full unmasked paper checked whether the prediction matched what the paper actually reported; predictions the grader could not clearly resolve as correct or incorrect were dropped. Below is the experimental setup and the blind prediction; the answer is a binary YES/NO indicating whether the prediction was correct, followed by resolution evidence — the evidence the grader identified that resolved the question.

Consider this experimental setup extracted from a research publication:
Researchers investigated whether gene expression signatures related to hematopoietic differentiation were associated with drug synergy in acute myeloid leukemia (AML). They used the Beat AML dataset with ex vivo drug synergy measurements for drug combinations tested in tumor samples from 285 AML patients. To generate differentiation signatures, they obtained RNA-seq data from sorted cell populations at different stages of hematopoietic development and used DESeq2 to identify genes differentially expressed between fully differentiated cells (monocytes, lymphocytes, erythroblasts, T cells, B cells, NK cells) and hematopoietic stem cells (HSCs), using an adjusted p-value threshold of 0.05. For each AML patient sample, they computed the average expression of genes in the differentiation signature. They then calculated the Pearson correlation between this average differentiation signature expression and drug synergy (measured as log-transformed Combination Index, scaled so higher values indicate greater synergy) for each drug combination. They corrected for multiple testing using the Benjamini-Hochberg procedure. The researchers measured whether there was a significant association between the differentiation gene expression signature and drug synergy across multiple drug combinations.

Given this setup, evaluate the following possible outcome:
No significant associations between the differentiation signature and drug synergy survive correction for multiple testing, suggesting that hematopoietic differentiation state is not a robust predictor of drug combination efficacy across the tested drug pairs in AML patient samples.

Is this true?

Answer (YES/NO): NO